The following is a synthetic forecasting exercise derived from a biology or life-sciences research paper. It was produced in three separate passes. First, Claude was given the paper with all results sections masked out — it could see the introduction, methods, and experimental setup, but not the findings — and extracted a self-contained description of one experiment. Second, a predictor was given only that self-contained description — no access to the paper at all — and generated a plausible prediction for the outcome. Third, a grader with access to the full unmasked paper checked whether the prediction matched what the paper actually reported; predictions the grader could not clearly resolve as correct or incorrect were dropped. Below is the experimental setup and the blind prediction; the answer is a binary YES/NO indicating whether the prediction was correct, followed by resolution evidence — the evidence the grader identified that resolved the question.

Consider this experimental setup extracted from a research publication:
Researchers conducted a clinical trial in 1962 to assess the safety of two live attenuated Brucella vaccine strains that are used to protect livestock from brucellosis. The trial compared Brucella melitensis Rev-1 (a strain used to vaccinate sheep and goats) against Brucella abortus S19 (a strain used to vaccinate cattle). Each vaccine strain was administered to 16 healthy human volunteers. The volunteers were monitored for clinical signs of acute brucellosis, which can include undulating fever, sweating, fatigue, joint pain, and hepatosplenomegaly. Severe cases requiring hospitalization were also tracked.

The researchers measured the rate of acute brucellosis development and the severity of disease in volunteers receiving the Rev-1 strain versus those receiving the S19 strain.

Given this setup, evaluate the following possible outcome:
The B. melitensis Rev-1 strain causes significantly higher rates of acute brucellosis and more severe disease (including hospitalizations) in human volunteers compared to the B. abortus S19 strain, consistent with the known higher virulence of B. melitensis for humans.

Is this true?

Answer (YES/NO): YES